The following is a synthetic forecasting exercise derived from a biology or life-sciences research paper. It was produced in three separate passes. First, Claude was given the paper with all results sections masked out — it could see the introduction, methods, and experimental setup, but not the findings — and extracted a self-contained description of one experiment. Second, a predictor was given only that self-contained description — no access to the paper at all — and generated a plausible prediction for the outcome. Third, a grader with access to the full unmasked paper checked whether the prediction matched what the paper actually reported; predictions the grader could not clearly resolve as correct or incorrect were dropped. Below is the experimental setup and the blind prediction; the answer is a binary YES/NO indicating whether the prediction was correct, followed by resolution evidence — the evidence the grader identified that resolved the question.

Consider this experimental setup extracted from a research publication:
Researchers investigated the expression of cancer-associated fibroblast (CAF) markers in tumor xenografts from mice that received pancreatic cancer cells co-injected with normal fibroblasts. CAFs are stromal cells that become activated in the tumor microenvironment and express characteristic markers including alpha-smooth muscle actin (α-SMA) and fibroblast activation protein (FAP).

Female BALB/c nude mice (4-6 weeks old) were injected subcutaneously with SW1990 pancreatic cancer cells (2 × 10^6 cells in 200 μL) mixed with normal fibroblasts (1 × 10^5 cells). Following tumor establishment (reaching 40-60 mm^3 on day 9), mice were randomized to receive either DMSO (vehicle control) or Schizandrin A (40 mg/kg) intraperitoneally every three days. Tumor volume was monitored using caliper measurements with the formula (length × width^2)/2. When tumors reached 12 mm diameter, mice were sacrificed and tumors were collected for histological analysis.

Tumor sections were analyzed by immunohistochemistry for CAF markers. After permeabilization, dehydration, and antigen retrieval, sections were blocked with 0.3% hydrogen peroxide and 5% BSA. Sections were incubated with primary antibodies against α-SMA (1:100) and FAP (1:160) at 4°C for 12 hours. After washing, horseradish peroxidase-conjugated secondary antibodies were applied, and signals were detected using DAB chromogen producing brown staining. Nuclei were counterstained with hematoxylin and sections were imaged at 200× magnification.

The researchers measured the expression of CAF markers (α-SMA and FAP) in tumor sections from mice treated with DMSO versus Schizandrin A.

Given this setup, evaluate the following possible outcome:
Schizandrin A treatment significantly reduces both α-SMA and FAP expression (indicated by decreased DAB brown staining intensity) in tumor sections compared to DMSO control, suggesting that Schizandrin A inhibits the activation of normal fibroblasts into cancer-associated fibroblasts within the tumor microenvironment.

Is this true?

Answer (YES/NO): YES